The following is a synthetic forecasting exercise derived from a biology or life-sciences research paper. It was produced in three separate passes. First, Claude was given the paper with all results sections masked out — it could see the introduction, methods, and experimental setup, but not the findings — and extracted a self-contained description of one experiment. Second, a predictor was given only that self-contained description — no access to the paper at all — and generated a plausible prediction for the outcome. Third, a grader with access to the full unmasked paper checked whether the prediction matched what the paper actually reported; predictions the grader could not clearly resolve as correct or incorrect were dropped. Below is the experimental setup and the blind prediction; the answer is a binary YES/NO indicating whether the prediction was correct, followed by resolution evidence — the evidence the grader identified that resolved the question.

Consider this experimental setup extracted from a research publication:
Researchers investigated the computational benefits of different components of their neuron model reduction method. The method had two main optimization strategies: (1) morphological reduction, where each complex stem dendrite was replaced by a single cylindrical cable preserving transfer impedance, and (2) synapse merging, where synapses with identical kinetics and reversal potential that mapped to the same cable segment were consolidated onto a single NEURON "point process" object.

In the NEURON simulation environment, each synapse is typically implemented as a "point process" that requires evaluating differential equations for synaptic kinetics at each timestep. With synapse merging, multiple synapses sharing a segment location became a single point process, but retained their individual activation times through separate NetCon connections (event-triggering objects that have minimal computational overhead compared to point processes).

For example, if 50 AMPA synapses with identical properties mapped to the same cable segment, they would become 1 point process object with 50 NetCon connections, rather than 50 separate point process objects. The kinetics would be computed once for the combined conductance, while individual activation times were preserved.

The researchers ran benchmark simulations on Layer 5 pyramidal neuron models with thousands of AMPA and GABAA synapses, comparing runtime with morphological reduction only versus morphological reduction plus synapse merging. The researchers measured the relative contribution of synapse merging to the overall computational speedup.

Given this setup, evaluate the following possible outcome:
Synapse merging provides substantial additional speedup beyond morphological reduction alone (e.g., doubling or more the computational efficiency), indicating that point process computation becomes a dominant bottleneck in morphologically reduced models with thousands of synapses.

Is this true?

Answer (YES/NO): NO